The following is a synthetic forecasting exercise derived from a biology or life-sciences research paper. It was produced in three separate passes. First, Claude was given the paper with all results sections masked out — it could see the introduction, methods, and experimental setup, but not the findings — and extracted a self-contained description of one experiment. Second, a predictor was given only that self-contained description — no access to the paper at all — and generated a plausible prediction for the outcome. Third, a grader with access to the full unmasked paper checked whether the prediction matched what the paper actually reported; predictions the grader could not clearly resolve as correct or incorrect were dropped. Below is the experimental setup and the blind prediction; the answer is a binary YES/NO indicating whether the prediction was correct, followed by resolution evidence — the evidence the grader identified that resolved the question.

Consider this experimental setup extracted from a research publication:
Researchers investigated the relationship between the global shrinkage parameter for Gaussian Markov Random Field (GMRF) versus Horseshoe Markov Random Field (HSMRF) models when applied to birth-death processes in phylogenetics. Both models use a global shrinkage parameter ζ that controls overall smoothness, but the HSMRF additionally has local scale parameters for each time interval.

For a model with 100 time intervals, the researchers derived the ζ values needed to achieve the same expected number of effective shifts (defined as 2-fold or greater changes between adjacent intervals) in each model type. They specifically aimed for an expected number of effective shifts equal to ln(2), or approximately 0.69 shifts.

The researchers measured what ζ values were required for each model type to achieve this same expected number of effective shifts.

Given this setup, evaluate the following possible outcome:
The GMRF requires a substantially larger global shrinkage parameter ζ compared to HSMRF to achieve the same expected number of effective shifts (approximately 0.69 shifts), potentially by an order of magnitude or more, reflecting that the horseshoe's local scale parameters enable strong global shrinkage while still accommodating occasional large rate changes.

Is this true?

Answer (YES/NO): NO